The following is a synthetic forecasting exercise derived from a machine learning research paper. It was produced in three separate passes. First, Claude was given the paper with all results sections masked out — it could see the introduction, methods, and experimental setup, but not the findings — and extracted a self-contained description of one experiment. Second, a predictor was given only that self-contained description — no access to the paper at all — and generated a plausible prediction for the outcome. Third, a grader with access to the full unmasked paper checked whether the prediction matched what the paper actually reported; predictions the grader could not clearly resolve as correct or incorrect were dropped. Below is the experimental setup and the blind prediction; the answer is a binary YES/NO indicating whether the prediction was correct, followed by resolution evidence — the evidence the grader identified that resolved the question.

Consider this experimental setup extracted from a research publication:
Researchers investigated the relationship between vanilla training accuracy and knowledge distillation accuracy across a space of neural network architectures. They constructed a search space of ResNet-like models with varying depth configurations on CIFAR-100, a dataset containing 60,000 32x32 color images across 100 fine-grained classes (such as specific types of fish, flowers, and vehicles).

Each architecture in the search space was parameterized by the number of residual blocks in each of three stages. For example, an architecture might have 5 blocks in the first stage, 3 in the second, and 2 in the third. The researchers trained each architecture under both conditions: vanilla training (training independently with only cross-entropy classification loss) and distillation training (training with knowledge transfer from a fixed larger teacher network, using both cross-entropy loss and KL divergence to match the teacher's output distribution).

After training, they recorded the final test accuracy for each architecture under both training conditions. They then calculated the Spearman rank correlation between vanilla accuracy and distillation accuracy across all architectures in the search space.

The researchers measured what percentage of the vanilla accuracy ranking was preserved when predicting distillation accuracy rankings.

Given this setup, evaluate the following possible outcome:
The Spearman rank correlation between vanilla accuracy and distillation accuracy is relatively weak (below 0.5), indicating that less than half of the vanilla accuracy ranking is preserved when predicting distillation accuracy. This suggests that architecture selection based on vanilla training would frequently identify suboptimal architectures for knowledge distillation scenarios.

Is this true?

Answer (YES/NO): NO